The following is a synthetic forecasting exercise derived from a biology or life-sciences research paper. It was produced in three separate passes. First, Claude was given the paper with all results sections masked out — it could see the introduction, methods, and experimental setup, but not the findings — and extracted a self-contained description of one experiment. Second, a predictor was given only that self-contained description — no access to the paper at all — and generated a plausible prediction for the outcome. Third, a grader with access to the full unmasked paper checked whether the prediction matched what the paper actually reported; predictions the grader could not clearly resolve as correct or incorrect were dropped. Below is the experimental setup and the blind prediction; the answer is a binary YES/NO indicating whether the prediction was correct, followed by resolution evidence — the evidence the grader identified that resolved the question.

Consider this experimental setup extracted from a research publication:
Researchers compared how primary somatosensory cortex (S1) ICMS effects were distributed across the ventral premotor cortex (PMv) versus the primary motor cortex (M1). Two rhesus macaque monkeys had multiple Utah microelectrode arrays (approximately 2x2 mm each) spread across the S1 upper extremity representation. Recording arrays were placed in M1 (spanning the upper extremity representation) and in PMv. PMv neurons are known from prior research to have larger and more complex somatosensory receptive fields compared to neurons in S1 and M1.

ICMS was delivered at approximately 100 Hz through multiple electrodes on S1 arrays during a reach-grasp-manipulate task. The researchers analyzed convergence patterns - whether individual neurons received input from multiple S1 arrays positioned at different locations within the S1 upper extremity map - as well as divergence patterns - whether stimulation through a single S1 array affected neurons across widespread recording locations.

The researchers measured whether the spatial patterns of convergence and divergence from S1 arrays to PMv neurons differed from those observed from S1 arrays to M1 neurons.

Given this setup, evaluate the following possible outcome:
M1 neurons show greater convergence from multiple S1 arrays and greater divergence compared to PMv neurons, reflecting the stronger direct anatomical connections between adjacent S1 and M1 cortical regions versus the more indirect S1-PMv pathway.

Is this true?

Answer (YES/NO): YES